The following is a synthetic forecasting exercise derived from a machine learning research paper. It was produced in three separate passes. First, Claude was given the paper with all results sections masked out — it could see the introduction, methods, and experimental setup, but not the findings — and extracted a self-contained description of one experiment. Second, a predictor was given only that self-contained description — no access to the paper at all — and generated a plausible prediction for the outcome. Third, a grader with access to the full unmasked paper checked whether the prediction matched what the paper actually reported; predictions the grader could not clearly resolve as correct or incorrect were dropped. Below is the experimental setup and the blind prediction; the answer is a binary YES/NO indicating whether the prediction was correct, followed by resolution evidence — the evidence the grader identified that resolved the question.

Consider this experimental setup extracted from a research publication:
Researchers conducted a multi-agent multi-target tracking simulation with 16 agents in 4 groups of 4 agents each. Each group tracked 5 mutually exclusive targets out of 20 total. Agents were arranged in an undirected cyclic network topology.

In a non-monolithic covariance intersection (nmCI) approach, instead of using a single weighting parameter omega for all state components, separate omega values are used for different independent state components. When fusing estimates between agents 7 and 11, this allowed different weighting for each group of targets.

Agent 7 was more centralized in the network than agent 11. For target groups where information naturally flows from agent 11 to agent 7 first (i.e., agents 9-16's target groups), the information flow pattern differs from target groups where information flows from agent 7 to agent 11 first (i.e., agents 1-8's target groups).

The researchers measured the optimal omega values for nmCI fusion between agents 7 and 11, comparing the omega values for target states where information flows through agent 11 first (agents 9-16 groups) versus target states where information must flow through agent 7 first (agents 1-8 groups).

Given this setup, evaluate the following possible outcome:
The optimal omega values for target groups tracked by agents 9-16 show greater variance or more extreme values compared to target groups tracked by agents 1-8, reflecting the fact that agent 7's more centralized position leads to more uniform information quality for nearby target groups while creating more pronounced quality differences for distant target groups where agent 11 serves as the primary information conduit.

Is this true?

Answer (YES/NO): YES